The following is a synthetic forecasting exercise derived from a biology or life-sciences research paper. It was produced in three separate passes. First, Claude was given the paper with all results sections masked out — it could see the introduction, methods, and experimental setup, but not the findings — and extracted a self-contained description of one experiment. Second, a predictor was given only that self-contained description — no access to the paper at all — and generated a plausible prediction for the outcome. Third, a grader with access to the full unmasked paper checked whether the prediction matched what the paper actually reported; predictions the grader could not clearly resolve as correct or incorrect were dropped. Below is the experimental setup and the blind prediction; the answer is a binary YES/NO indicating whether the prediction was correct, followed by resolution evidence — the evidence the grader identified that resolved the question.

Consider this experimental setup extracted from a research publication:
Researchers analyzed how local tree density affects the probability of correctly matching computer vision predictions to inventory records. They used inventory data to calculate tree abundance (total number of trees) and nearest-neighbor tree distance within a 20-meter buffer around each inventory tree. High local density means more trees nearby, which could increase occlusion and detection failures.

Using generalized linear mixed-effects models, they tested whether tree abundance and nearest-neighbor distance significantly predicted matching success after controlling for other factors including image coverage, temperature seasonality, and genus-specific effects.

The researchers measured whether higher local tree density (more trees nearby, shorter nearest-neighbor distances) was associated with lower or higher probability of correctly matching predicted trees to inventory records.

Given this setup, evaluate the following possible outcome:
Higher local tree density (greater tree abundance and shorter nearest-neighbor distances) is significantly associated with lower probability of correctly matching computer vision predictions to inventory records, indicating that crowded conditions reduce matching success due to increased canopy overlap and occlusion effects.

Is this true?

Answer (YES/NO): YES